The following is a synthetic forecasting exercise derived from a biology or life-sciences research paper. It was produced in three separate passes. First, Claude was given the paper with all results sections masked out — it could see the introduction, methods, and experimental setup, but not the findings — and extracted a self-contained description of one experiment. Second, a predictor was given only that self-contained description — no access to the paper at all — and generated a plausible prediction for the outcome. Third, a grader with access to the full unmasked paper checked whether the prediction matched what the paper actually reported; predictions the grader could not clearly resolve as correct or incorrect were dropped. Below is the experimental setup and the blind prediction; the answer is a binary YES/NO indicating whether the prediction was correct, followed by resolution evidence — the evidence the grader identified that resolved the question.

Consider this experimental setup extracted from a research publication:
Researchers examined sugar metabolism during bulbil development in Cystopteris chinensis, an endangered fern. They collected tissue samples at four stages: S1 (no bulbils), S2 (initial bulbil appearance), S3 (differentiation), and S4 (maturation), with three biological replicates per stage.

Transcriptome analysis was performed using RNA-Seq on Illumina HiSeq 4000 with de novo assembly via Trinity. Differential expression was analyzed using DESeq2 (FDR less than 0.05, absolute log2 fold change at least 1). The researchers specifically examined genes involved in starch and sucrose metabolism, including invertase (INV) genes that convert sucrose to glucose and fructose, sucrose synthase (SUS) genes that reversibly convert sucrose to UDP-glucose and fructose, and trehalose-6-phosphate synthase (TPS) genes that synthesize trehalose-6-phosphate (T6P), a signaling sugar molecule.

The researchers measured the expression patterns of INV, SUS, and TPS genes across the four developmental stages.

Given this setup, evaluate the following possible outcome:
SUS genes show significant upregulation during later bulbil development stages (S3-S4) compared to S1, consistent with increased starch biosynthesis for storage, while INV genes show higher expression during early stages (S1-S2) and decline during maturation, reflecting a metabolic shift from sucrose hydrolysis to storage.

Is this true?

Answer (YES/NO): NO